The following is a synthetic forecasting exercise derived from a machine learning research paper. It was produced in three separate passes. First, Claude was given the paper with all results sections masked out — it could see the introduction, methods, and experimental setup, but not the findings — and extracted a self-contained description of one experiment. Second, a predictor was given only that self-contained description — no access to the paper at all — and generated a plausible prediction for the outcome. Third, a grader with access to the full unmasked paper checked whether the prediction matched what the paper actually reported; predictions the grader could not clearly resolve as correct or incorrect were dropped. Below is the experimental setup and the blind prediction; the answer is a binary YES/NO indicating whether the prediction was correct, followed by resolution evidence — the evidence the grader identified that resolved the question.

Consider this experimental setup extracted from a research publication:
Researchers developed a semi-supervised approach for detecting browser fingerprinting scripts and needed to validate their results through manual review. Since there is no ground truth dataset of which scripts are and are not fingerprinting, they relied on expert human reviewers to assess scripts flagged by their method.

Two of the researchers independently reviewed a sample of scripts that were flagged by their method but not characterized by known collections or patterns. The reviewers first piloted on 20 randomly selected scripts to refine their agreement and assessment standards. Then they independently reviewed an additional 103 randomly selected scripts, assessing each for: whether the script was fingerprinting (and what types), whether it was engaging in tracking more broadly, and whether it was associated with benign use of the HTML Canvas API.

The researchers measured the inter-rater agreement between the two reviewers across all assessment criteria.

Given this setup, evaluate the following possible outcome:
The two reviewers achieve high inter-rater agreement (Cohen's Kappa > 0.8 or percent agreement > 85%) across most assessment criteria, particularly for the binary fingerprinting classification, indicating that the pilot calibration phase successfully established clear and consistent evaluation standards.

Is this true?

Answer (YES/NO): YES